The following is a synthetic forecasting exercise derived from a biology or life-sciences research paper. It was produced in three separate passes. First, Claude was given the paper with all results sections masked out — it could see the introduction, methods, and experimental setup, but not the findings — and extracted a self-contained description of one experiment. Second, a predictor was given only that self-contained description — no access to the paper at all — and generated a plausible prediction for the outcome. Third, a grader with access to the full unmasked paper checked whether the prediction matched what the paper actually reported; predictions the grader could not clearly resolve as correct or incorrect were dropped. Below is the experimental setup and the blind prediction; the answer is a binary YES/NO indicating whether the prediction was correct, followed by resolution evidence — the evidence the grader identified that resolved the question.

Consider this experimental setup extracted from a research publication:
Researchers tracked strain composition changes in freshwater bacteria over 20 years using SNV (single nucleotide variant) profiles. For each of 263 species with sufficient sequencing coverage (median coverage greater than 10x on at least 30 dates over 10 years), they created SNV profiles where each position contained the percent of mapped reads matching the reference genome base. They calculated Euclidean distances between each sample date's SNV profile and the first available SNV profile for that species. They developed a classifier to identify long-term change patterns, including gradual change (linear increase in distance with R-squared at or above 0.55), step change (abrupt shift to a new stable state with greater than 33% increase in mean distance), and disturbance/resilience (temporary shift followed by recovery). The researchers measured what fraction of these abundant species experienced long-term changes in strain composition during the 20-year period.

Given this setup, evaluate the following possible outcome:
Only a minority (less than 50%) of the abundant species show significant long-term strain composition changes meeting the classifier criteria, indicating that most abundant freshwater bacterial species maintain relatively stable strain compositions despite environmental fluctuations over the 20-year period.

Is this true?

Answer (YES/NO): YES